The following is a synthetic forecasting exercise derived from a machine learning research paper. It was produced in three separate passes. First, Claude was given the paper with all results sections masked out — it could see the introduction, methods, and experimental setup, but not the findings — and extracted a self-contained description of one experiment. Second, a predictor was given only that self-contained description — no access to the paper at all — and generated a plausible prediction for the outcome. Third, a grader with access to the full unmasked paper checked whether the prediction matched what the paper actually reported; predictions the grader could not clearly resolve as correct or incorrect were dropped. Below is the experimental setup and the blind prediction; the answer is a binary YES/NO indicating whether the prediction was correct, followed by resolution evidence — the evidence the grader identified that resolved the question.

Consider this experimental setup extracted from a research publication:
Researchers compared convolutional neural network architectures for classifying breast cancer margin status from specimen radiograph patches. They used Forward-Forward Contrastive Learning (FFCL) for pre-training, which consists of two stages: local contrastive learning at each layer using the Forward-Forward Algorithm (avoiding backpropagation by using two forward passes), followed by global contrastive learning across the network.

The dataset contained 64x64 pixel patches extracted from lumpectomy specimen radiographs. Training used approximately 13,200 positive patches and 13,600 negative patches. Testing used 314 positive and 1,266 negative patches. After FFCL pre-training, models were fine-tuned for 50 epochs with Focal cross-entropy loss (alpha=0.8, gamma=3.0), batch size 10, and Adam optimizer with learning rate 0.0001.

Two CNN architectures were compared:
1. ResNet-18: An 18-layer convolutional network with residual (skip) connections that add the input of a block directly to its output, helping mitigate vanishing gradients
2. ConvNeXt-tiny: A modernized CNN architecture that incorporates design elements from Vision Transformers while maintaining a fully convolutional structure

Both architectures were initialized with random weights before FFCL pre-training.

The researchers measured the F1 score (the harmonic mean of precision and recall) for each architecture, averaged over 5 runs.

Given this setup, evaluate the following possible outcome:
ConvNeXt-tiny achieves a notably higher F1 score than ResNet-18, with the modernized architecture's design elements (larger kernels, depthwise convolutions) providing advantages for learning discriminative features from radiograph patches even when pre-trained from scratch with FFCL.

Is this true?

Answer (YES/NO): NO